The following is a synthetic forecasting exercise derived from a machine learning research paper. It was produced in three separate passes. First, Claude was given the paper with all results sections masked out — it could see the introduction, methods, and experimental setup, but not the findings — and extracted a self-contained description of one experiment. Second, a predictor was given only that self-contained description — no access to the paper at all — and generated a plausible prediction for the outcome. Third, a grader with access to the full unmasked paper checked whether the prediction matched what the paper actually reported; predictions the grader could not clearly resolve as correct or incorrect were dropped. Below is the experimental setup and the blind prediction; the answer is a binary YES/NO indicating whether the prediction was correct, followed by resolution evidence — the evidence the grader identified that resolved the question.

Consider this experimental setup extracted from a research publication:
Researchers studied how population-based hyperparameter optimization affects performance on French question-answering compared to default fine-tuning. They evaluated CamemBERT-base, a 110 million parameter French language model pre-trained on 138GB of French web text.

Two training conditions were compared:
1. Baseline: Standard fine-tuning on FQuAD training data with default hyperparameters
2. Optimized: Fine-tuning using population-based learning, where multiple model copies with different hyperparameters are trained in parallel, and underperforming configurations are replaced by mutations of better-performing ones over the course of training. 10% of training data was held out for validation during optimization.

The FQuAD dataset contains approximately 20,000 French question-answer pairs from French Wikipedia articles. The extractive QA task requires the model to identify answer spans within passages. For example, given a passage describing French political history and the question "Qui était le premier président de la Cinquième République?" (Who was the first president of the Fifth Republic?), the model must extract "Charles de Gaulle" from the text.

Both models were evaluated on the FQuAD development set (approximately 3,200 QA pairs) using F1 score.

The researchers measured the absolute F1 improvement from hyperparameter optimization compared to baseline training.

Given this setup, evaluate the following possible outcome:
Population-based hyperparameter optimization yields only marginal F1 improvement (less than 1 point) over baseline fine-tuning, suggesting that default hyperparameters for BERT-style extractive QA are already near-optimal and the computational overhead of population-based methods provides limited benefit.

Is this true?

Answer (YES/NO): NO